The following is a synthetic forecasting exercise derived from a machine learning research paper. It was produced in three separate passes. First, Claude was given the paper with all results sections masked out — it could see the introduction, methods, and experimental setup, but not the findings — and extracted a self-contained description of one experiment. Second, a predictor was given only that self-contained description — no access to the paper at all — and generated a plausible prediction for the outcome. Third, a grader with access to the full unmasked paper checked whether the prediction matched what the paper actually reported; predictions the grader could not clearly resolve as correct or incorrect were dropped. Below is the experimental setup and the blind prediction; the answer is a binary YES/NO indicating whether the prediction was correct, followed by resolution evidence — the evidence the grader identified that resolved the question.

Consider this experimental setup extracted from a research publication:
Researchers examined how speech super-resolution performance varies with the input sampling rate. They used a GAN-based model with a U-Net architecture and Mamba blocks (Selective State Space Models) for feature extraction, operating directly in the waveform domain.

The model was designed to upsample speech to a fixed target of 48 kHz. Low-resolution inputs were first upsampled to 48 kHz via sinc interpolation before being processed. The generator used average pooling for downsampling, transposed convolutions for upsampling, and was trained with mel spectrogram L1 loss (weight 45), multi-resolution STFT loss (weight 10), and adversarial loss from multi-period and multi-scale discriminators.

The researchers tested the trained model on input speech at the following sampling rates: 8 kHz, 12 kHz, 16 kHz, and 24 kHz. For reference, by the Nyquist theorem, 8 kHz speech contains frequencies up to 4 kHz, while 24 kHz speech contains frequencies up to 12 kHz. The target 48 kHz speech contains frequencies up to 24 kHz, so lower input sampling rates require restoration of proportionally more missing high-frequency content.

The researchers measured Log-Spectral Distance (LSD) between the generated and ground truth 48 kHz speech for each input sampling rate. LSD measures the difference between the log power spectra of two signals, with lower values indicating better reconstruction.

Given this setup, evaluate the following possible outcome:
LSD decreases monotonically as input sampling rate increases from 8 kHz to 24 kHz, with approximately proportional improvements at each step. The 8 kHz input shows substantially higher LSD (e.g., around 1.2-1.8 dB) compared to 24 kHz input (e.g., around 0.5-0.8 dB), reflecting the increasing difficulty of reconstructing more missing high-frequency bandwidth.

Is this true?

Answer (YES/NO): NO